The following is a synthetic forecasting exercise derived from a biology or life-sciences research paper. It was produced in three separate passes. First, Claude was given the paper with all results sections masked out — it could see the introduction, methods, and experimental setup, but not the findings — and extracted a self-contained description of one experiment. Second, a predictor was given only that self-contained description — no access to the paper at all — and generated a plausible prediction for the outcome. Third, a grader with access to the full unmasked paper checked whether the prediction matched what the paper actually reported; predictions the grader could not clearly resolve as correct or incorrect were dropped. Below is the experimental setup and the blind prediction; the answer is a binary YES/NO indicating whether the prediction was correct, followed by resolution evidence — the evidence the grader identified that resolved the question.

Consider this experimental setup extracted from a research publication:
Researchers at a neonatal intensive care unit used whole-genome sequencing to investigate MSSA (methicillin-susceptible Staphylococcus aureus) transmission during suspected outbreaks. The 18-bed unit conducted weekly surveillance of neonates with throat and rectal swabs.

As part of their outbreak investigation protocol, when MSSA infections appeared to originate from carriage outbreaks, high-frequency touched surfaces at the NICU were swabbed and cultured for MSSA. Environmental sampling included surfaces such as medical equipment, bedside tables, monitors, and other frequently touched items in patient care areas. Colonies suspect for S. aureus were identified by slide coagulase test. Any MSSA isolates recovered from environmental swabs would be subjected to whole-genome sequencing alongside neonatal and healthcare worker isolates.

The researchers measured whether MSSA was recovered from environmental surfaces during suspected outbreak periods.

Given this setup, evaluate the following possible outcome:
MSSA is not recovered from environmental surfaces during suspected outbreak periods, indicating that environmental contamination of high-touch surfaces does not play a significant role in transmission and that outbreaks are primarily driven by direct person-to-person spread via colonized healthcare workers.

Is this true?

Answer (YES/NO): NO